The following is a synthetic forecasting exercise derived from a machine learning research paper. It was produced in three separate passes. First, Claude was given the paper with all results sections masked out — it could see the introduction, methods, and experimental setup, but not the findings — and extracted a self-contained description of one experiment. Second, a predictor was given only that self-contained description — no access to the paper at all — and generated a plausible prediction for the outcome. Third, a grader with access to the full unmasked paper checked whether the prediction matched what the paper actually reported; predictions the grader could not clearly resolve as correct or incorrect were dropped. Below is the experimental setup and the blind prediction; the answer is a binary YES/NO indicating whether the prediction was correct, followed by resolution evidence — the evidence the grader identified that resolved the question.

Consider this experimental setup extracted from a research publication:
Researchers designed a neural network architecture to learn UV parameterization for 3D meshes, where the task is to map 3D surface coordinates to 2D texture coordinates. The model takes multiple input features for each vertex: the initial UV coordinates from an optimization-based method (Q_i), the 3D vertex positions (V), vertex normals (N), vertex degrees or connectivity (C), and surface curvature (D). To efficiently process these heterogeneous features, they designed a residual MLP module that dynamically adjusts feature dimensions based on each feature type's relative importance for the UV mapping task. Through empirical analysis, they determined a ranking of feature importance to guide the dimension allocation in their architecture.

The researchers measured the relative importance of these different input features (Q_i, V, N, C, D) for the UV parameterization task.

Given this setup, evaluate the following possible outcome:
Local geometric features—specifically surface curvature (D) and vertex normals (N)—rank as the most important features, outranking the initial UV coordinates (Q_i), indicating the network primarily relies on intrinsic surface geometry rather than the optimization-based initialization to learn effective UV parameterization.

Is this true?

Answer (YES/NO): NO